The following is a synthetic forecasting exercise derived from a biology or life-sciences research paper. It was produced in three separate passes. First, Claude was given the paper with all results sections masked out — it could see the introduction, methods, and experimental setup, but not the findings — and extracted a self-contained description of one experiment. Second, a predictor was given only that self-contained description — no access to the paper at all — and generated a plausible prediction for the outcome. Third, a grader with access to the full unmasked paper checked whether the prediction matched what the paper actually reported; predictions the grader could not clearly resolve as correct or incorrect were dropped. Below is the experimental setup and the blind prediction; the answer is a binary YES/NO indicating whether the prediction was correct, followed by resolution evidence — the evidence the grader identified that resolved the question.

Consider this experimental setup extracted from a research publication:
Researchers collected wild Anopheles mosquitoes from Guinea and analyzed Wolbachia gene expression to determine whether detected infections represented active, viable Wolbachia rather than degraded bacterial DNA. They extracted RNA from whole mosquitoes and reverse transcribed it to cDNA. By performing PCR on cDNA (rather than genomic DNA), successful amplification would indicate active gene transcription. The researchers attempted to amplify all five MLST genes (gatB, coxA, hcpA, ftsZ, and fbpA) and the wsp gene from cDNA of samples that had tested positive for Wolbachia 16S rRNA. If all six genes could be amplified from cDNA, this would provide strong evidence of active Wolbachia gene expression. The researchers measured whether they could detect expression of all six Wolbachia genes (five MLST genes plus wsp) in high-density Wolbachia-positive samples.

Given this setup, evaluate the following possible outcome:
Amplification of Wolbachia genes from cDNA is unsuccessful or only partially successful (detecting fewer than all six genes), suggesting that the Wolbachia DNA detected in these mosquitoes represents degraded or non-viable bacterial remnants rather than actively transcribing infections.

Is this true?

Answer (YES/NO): NO